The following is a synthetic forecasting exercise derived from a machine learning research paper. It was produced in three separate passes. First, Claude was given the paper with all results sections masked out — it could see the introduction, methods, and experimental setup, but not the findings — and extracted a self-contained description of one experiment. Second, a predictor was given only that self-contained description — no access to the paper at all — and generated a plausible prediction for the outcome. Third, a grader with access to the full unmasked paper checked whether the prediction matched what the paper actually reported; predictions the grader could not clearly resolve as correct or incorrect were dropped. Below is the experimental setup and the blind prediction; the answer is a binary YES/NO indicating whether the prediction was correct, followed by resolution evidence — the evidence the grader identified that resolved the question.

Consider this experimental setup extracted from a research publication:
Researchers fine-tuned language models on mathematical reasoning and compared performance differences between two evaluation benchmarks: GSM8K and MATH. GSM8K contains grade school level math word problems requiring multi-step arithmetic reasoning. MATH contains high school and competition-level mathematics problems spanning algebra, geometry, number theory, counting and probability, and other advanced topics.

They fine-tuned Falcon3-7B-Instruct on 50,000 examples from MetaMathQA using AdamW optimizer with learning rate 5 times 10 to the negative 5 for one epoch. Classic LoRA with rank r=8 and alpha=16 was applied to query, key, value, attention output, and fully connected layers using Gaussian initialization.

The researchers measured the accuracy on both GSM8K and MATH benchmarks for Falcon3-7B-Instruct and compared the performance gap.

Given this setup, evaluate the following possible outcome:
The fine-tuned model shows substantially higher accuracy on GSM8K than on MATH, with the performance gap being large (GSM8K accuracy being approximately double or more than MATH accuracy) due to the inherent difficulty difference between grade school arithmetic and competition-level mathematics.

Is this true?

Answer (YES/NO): YES